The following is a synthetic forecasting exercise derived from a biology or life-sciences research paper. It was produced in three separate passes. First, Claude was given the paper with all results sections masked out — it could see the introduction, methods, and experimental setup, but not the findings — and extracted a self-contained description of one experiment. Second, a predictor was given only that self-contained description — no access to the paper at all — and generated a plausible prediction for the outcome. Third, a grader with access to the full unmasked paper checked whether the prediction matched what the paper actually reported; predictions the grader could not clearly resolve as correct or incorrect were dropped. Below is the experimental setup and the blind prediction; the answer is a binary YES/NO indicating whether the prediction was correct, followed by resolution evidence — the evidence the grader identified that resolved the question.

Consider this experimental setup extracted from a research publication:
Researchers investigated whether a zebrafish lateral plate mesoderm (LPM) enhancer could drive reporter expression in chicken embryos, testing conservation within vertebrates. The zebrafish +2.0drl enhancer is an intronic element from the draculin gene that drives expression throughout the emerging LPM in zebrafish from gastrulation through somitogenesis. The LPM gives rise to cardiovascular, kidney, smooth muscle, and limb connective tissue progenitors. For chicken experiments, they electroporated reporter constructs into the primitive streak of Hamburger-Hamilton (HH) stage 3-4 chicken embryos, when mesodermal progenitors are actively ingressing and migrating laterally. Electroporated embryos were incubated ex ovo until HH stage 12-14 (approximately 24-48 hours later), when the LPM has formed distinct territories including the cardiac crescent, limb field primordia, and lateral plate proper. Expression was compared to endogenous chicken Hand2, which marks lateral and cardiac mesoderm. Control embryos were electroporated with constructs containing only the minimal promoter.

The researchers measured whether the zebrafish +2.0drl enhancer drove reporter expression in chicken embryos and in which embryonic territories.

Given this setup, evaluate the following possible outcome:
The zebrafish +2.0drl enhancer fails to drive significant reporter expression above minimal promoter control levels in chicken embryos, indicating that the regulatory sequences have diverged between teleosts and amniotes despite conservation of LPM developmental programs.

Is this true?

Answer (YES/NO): NO